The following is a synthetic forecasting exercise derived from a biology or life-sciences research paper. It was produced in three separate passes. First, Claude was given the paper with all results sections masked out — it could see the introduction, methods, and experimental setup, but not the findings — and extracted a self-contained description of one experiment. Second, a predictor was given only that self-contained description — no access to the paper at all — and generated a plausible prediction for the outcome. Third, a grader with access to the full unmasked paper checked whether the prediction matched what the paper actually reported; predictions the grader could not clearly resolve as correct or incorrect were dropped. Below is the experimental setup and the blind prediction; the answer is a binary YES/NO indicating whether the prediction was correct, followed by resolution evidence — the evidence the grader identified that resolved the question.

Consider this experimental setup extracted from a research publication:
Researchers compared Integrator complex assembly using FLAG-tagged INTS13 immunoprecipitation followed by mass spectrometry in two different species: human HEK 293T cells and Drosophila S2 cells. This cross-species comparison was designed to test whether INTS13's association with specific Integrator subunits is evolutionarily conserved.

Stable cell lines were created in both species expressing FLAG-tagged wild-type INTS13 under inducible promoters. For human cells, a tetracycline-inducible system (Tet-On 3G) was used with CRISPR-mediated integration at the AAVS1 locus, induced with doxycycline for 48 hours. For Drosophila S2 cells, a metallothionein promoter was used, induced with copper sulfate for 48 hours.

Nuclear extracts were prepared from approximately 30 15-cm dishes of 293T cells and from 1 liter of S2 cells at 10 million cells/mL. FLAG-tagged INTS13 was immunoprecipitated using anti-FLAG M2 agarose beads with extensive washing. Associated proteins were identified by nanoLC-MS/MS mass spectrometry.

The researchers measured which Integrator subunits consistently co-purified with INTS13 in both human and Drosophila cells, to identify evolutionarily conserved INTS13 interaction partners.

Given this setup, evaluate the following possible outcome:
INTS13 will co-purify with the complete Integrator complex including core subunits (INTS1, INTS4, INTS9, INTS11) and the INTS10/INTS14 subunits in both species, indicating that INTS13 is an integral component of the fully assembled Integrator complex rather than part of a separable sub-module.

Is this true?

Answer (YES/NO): NO